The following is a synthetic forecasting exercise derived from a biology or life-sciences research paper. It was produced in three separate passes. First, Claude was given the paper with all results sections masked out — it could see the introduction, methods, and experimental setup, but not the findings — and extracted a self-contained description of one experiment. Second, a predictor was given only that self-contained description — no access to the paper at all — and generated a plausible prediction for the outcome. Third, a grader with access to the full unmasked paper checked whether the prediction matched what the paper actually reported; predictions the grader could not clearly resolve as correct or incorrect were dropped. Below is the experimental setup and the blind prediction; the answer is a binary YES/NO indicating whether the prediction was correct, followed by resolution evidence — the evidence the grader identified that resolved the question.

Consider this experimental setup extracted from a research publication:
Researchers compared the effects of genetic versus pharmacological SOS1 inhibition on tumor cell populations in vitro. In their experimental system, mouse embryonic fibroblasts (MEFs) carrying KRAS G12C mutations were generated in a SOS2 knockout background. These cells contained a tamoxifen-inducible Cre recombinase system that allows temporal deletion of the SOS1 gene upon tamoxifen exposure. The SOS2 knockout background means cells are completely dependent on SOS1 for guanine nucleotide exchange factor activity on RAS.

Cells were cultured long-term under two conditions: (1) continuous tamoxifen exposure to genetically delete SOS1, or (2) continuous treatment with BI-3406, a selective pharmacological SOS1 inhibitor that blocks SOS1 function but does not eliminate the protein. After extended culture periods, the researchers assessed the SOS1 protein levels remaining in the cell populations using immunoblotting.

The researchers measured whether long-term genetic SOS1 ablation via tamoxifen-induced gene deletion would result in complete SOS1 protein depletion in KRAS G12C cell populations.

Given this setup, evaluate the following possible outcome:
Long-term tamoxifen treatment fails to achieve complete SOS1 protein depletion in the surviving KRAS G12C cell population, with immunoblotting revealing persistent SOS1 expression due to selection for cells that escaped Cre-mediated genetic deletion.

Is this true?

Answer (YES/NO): YES